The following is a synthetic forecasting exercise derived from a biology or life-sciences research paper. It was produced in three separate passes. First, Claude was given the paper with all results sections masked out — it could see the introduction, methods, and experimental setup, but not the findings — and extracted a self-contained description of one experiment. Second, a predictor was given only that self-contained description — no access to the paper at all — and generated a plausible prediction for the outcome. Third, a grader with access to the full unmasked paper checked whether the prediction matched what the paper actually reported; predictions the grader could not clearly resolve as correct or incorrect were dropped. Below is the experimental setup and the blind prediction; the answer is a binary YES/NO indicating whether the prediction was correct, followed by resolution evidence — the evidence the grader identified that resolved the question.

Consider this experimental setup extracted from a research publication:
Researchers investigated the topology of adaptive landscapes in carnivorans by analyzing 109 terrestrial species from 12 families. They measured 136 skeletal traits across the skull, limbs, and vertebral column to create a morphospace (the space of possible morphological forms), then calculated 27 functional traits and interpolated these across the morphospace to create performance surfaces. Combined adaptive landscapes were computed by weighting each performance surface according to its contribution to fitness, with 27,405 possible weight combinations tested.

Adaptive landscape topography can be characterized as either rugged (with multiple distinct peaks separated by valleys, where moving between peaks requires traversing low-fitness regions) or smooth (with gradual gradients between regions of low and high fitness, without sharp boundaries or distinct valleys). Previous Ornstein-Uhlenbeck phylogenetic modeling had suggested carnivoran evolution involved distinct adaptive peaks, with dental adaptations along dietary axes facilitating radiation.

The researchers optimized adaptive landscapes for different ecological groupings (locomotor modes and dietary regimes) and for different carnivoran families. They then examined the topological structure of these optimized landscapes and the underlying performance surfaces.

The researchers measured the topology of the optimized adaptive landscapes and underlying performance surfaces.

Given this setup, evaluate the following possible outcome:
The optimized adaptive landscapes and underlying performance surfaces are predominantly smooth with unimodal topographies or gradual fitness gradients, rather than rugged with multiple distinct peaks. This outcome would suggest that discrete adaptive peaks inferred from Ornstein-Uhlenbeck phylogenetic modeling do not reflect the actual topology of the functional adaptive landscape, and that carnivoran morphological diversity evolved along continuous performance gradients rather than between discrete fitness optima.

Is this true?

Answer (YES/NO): YES